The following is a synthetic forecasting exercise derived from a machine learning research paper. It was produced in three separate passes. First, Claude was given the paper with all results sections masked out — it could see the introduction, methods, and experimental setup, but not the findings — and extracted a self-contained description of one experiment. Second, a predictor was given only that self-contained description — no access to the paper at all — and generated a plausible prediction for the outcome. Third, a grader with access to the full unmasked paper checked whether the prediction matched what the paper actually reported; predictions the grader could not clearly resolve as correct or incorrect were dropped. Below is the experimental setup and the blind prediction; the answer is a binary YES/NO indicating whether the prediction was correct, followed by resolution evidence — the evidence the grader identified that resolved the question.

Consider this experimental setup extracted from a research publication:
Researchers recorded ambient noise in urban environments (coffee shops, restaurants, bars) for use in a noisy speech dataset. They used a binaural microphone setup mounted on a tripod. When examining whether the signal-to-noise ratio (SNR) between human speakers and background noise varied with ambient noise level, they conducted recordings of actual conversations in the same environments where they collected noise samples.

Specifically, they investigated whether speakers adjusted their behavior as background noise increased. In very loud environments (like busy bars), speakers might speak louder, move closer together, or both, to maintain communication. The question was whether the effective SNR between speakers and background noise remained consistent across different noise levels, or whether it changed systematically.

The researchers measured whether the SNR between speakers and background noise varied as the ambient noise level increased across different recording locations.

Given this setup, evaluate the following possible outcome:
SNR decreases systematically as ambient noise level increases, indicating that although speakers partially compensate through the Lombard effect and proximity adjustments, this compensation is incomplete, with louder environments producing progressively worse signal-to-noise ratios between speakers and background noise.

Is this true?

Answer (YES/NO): NO